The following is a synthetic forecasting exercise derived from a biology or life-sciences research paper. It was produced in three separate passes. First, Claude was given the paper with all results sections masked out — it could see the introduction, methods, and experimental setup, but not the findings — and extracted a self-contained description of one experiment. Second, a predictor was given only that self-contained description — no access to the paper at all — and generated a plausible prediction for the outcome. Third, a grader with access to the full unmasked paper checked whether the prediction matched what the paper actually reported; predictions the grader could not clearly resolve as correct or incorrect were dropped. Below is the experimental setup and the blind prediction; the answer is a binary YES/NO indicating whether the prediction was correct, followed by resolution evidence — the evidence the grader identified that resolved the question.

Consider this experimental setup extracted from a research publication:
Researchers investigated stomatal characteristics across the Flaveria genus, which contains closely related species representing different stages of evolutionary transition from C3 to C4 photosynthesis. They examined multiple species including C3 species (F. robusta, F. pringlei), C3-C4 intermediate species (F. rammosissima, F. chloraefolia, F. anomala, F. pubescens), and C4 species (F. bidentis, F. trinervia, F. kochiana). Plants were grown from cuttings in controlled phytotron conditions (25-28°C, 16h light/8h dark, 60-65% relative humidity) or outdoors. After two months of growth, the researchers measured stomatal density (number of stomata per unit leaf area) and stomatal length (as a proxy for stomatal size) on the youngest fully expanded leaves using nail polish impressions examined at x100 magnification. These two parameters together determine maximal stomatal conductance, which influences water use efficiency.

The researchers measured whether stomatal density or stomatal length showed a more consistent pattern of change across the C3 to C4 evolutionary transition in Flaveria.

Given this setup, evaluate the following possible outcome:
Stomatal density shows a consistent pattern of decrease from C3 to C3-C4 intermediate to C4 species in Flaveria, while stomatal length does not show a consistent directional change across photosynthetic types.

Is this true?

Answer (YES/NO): YES